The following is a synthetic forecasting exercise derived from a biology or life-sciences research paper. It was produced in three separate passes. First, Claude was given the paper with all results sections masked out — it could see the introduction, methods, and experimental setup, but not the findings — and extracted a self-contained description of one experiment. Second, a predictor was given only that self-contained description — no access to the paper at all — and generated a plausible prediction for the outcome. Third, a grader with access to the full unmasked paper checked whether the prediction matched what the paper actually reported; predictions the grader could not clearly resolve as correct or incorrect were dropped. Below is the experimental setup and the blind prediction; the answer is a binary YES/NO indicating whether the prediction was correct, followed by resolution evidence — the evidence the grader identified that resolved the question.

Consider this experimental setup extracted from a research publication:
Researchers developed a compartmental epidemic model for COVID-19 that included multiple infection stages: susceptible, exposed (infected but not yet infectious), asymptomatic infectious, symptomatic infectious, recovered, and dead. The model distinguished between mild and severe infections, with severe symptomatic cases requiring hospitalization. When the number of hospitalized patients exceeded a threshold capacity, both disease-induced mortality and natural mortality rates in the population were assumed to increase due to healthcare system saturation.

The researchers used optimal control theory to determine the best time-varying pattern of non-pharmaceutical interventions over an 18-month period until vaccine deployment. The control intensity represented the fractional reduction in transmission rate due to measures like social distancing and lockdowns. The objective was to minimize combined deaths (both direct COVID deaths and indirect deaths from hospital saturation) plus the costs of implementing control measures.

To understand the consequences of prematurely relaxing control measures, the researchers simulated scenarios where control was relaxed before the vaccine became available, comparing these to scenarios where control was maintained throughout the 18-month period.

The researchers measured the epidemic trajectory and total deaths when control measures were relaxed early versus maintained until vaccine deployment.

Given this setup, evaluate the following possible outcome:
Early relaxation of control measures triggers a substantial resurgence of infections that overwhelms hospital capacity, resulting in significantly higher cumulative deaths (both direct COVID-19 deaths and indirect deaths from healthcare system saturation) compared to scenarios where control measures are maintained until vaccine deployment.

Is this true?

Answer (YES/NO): YES